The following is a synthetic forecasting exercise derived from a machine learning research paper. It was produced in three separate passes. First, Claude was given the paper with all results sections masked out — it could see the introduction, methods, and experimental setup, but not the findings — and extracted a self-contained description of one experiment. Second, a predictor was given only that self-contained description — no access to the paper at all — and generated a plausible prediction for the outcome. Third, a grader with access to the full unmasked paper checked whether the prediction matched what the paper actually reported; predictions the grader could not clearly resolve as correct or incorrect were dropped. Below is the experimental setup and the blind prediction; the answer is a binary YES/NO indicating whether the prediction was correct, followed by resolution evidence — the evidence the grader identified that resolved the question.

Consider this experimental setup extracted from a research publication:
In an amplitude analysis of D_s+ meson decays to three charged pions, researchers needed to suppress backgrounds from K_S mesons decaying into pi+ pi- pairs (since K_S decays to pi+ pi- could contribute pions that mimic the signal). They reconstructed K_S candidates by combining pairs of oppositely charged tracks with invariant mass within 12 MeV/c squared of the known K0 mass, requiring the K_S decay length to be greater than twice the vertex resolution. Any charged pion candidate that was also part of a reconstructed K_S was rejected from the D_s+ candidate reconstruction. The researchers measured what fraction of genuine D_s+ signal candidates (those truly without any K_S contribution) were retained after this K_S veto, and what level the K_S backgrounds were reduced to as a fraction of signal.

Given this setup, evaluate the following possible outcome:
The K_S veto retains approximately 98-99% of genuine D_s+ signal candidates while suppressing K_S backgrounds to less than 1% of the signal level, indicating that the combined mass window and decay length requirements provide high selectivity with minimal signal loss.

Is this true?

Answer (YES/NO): YES